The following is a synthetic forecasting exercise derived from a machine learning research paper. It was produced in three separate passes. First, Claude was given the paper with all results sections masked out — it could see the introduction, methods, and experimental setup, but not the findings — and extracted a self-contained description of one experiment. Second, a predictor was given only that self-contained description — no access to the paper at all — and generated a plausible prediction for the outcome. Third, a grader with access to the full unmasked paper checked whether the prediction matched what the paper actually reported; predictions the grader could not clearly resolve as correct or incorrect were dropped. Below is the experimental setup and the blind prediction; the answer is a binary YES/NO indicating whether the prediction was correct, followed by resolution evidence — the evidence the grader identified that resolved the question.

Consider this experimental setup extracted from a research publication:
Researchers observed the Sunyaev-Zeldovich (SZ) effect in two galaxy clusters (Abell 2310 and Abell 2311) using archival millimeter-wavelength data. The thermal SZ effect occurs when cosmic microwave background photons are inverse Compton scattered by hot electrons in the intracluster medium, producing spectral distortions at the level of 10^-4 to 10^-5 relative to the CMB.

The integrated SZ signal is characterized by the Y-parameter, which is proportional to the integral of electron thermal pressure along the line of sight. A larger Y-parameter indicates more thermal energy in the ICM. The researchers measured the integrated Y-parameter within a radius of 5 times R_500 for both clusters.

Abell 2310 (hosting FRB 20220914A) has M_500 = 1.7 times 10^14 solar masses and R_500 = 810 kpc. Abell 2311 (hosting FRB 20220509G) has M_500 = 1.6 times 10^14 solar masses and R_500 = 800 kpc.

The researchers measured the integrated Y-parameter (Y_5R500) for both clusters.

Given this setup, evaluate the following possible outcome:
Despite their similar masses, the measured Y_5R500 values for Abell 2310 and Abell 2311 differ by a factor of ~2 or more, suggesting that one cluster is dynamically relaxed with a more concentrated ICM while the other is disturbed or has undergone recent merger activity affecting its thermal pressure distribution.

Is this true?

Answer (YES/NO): NO